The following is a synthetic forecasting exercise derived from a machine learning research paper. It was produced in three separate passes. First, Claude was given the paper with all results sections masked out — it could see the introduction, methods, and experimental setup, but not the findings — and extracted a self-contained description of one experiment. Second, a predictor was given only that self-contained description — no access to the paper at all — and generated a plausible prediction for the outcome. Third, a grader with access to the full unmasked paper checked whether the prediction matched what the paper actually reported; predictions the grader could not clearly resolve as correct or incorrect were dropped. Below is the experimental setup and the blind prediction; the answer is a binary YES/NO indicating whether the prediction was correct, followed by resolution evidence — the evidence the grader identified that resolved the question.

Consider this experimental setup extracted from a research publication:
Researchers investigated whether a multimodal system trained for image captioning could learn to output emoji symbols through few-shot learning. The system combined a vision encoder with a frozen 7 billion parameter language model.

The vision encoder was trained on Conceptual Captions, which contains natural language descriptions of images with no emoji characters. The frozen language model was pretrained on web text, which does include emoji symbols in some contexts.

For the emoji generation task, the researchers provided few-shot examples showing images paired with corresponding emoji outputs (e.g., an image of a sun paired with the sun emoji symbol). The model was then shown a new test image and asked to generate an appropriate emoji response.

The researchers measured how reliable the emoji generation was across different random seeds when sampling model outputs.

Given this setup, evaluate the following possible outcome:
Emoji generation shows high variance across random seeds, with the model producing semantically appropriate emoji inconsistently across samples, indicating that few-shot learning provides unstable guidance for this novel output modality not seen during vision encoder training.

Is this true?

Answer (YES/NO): NO